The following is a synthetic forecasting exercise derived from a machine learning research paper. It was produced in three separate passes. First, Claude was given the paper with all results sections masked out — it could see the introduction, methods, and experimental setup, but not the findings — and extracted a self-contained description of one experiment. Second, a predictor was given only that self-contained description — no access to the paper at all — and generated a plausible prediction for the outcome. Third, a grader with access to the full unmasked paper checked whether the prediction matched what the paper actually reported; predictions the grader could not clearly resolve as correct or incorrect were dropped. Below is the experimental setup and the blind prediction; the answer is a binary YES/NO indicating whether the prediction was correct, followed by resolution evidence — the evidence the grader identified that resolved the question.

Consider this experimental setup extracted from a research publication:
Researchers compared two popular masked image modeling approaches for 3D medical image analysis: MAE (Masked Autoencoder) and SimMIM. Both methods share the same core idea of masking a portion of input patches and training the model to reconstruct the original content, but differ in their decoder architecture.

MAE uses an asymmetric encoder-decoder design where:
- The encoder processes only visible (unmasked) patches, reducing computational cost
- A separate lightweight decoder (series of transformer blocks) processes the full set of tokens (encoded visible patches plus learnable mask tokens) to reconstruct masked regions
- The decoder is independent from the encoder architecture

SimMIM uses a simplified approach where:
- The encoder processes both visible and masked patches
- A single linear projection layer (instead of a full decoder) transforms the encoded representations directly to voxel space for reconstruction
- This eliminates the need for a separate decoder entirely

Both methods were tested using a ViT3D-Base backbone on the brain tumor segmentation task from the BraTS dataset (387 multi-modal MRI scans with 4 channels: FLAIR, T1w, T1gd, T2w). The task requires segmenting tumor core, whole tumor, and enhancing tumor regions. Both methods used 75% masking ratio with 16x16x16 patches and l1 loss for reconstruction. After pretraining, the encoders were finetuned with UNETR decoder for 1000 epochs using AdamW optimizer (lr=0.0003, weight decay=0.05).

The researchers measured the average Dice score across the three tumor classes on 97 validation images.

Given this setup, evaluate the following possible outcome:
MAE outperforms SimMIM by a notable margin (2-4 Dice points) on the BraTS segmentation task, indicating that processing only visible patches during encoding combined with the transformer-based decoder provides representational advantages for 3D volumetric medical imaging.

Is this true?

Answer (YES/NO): NO